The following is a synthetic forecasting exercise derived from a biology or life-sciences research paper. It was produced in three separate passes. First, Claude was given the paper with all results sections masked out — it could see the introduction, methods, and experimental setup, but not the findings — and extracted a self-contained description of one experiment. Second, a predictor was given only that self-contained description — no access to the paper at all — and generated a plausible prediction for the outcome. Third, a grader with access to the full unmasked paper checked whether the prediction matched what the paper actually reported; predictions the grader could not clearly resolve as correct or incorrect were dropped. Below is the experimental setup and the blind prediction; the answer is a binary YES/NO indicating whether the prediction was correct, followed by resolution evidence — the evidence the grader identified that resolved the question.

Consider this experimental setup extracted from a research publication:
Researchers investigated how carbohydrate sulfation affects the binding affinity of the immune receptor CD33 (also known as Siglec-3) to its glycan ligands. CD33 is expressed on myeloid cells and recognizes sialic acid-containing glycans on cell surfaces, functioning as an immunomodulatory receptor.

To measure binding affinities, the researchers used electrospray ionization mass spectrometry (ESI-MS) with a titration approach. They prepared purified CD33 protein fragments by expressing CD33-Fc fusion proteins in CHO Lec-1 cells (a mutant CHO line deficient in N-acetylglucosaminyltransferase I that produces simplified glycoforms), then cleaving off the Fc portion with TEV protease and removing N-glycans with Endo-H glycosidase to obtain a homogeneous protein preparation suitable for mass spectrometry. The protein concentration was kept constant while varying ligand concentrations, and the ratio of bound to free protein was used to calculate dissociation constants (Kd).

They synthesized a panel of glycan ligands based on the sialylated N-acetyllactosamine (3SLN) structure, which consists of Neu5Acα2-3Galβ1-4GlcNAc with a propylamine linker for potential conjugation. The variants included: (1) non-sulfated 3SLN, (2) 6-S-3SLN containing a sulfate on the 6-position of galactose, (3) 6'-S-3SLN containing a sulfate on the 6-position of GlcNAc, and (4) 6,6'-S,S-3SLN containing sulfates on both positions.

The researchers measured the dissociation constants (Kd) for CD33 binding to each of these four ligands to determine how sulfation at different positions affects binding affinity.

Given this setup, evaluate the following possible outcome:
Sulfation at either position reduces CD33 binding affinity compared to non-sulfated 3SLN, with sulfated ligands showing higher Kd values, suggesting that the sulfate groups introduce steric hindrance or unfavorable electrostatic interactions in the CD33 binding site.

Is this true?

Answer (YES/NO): NO